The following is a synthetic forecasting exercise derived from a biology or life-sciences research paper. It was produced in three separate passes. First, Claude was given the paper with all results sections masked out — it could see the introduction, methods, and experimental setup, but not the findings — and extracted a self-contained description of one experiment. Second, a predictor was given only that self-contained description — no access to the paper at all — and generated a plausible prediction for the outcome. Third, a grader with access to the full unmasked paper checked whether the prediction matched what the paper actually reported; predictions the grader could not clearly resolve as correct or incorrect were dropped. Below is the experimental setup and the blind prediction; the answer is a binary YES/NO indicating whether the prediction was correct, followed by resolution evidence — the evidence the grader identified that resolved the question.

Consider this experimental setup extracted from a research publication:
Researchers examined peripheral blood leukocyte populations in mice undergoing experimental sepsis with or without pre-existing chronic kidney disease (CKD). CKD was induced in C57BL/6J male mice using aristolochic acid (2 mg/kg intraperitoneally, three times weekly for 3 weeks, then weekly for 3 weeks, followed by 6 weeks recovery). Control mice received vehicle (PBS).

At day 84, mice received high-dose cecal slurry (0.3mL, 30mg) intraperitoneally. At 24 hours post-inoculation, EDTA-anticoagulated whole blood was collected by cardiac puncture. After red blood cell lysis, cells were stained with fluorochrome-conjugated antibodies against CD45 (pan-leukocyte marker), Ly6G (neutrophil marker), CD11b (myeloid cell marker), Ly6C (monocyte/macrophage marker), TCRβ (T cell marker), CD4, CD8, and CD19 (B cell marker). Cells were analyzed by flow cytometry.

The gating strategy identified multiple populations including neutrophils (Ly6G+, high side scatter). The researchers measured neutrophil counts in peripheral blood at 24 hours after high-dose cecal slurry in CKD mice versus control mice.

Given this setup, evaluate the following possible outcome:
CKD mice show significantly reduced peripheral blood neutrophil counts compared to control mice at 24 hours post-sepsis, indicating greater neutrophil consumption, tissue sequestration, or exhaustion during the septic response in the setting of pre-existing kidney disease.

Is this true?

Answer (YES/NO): YES